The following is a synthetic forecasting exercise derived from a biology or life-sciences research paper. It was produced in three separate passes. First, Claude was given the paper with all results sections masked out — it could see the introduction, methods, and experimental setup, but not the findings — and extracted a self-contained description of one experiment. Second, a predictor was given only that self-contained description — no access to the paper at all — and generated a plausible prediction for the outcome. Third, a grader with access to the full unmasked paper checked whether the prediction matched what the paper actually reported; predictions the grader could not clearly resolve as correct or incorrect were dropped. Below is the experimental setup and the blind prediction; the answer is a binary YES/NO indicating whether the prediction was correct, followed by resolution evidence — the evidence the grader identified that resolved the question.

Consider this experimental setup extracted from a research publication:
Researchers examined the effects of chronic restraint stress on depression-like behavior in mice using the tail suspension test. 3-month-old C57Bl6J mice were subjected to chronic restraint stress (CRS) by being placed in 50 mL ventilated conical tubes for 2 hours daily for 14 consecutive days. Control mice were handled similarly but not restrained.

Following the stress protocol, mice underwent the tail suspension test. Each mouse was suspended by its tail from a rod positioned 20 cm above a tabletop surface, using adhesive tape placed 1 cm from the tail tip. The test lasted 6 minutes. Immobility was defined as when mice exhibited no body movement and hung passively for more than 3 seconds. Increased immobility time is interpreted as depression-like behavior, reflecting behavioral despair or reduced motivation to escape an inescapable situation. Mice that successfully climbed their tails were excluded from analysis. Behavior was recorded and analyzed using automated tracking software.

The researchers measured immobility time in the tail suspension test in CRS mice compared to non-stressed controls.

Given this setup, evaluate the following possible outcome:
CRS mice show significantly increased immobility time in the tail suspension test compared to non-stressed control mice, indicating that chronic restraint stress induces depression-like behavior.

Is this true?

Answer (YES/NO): YES